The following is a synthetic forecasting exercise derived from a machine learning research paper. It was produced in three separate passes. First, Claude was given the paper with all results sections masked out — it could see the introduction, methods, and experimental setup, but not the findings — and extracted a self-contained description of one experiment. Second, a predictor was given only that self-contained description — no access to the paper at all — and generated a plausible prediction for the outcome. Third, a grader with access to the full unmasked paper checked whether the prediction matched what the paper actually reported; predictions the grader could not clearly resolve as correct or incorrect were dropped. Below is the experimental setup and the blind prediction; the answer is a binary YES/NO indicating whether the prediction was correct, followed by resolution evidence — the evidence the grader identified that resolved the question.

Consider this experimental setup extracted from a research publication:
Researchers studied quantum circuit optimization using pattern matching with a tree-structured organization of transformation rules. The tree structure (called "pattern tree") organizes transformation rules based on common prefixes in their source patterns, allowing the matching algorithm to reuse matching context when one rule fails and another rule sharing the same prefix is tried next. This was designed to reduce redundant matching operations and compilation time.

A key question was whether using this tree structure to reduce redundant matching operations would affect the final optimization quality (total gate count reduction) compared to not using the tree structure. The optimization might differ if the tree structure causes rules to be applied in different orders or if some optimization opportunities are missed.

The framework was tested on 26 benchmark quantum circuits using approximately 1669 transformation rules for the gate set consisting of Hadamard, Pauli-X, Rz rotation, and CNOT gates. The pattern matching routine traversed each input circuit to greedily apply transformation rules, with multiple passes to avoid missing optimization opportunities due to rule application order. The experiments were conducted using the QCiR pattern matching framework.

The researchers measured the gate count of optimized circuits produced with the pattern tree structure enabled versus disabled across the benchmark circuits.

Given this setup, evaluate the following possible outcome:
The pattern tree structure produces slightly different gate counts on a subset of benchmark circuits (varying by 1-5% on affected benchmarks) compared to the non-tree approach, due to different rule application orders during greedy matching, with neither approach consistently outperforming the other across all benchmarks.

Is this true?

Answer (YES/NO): NO